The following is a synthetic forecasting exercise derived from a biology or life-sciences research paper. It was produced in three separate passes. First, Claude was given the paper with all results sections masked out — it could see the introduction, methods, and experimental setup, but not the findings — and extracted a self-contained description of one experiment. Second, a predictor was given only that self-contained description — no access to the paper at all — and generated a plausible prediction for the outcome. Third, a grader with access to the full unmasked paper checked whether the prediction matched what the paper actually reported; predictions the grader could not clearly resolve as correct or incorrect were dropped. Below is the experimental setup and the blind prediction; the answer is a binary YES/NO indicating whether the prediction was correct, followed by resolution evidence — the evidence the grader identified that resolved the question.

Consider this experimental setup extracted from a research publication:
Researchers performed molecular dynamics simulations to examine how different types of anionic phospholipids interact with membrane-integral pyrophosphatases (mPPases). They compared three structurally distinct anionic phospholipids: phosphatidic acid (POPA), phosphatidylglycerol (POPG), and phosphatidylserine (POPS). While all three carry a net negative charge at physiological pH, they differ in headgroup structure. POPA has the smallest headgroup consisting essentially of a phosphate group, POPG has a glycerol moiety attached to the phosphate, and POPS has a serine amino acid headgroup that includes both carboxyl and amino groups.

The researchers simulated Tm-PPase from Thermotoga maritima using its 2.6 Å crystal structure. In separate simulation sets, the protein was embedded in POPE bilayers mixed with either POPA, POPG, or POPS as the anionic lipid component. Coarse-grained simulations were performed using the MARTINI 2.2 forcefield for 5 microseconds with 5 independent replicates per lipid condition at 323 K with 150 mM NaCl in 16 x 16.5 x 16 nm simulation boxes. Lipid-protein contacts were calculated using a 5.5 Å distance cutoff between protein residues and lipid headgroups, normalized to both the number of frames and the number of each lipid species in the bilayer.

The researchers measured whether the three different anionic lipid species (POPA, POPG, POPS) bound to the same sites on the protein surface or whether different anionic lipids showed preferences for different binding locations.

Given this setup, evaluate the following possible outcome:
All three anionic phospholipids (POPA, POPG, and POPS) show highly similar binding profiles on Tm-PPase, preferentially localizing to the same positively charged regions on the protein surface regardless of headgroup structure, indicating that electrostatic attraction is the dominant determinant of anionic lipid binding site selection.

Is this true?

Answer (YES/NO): YES